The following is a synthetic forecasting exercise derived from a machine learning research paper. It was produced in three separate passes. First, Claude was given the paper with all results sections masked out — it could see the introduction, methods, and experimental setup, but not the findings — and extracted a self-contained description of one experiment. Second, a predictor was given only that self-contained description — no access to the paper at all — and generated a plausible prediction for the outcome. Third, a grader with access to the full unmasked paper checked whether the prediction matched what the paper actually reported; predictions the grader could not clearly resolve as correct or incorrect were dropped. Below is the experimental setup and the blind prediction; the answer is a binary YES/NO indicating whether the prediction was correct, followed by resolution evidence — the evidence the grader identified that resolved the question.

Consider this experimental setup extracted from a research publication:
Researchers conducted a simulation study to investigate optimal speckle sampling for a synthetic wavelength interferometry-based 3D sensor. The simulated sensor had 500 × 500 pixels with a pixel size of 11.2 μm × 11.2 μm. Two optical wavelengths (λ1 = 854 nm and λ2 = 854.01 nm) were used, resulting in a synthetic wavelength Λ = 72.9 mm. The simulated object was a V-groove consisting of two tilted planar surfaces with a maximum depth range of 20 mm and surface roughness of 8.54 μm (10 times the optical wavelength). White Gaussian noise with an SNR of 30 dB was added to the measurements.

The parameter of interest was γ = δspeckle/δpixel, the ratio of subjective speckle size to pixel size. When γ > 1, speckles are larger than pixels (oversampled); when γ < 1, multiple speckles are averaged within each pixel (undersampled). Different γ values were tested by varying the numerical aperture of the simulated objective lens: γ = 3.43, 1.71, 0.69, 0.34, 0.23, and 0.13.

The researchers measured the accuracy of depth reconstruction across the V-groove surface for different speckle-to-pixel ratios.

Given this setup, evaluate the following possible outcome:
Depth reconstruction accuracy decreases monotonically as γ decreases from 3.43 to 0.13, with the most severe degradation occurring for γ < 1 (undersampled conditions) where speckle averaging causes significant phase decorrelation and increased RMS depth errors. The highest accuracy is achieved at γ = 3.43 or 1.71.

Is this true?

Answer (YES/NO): NO